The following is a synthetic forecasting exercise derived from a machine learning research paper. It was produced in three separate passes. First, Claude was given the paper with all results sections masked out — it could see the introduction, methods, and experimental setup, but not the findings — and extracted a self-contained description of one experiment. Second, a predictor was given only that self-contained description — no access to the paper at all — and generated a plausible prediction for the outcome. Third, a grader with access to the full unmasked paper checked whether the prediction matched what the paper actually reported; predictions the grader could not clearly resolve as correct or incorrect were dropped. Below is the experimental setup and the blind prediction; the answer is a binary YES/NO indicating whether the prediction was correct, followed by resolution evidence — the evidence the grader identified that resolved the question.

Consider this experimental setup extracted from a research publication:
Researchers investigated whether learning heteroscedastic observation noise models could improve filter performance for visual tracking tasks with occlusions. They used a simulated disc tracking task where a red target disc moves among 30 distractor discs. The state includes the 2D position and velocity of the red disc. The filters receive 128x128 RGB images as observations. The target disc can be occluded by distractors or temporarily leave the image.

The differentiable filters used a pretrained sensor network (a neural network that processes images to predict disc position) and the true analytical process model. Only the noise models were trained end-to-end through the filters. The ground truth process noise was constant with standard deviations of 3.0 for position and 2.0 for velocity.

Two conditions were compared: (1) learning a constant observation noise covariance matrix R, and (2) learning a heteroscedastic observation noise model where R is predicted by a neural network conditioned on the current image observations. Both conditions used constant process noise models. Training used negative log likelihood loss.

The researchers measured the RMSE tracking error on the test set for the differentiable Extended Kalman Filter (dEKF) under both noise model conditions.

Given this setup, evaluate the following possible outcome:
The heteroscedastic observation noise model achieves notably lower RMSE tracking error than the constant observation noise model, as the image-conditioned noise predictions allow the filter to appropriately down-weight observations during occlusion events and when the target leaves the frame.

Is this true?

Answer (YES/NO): YES